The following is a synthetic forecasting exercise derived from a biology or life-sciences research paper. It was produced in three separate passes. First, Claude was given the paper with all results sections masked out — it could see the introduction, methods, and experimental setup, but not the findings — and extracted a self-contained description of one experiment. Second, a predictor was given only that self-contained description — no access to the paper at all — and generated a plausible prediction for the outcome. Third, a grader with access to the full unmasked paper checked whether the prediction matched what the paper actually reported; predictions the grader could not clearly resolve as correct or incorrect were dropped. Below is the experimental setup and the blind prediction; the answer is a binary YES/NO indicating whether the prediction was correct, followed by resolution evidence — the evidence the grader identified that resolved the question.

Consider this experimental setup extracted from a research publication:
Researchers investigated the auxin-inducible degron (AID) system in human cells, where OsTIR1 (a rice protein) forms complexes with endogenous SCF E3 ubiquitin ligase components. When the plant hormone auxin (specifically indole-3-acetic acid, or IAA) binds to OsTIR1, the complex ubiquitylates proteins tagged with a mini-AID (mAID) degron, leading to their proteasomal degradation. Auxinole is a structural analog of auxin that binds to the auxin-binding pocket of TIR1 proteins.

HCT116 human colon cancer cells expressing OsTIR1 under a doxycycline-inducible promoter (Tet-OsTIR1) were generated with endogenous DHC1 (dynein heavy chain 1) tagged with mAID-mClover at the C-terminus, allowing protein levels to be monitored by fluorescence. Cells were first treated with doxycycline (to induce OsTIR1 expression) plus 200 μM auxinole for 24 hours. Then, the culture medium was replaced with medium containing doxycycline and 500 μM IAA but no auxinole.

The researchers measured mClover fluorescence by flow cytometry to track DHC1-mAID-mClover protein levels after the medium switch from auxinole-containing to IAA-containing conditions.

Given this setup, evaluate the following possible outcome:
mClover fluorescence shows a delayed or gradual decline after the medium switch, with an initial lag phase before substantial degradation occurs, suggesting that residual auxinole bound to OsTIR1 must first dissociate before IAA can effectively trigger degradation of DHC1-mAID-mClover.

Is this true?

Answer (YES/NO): NO